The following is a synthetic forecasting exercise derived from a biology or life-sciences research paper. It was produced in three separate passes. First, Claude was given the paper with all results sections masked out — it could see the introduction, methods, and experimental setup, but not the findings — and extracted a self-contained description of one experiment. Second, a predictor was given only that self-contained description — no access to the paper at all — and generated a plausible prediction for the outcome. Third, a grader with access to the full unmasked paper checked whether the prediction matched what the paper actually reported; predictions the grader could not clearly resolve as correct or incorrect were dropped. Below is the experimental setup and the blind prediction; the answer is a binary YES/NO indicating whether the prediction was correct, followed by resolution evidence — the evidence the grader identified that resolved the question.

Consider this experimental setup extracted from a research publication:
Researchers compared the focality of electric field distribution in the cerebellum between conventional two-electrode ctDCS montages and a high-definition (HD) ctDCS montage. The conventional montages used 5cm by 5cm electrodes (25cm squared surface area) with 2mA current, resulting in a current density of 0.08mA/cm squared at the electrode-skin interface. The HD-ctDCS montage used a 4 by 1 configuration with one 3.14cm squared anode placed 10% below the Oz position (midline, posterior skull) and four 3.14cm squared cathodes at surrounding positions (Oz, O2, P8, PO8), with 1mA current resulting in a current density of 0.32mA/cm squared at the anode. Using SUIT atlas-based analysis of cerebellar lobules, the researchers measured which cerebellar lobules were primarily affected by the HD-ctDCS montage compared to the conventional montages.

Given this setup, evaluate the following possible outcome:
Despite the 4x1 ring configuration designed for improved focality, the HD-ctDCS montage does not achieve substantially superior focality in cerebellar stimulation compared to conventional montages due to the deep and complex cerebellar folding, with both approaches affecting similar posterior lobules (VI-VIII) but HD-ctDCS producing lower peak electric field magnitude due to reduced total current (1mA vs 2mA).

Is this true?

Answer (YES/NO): NO